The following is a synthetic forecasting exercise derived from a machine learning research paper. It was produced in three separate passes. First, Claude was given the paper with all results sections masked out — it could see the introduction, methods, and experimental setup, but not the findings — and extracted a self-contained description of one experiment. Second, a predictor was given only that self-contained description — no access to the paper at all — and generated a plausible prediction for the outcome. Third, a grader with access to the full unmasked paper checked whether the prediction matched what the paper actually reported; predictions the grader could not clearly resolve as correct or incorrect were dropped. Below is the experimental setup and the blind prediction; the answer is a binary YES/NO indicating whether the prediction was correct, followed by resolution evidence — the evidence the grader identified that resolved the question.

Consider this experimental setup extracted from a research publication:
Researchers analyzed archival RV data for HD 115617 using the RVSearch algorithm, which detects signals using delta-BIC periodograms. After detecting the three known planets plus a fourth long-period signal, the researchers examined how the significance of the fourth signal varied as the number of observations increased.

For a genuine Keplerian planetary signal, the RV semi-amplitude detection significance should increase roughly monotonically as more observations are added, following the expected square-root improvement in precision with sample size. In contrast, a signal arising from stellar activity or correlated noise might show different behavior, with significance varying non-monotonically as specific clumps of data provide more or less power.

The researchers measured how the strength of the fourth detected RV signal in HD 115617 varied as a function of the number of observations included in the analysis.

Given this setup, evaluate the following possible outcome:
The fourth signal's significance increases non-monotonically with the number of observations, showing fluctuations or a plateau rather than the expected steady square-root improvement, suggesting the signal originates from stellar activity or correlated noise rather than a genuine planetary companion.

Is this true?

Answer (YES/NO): YES